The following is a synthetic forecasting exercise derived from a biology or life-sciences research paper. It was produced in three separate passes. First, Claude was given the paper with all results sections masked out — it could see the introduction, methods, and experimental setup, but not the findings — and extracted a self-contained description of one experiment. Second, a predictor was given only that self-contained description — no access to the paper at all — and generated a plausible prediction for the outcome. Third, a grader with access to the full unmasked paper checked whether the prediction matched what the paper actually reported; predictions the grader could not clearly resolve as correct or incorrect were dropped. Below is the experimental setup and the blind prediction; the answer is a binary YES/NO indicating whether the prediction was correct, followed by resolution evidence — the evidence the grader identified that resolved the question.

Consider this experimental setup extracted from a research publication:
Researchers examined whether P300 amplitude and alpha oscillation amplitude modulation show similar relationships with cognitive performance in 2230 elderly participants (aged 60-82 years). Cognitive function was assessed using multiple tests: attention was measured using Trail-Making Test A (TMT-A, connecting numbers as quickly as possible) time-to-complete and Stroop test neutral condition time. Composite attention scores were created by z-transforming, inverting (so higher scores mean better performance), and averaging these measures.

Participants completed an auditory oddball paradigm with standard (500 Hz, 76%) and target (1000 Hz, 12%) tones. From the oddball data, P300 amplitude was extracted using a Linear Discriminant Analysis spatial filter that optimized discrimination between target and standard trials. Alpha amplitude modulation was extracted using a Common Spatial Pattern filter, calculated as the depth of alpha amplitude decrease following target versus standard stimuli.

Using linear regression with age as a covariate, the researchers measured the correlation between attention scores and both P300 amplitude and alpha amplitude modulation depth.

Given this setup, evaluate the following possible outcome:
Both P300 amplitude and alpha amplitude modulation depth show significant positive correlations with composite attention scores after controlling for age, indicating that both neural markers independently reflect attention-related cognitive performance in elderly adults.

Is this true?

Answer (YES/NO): NO